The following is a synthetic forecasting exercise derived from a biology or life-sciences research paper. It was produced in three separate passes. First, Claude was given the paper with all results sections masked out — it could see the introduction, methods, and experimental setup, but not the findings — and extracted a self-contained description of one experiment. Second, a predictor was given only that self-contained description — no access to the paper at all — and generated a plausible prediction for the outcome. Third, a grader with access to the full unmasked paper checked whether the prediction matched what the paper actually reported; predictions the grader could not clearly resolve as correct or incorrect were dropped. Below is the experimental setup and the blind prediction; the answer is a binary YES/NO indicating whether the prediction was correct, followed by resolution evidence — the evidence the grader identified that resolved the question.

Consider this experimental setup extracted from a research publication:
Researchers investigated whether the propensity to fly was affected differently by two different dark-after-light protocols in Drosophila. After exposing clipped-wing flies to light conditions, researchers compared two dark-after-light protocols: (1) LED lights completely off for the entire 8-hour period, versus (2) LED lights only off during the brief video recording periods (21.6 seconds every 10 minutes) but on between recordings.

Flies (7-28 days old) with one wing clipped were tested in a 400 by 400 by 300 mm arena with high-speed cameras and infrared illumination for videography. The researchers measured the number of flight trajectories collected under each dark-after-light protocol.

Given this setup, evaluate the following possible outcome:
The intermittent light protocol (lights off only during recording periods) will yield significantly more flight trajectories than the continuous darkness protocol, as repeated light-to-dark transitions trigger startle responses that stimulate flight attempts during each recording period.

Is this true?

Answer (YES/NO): NO